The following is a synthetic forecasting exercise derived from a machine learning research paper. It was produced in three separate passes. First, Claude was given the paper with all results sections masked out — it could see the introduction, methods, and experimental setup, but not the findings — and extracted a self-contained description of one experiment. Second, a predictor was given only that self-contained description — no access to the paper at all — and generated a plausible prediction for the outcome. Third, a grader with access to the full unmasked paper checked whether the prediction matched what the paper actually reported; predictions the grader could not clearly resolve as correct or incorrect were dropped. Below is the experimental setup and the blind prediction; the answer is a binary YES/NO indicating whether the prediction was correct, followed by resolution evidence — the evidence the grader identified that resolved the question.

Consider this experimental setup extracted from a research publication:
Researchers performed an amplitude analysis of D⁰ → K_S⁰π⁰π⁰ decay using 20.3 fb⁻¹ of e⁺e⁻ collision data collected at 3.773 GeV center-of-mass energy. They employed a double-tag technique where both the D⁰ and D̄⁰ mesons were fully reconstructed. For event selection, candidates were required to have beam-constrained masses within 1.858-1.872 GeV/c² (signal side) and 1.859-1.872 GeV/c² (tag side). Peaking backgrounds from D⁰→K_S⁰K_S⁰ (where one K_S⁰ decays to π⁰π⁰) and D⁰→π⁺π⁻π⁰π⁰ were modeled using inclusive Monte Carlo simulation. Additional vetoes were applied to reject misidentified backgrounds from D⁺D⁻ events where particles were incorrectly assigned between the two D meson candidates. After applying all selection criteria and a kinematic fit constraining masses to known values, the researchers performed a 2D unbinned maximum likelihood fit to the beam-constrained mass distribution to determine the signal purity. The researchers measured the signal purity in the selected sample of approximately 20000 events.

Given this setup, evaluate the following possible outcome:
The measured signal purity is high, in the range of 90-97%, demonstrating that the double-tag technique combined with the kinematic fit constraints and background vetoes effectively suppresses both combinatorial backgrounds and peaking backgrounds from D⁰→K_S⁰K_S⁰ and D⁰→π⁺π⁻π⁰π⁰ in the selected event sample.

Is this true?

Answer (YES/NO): YES